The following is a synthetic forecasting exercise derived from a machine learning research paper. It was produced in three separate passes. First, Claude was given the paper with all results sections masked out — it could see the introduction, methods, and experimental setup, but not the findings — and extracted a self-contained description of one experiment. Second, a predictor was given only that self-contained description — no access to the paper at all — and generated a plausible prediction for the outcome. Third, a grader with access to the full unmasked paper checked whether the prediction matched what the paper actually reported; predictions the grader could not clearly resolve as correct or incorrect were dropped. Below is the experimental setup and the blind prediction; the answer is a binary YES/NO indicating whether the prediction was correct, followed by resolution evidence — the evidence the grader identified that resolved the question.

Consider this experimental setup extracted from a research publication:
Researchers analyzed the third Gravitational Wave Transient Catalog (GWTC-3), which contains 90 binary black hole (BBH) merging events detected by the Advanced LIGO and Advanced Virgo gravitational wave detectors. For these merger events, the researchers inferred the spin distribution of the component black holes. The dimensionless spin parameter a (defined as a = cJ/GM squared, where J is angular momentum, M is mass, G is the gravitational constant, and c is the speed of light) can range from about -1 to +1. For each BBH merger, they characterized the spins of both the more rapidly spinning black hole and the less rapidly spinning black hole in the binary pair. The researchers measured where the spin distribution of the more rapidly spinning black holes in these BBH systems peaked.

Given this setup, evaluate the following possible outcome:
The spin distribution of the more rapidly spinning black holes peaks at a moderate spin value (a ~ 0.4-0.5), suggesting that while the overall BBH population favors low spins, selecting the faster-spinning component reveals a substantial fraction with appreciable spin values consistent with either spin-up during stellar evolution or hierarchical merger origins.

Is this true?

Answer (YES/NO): YES